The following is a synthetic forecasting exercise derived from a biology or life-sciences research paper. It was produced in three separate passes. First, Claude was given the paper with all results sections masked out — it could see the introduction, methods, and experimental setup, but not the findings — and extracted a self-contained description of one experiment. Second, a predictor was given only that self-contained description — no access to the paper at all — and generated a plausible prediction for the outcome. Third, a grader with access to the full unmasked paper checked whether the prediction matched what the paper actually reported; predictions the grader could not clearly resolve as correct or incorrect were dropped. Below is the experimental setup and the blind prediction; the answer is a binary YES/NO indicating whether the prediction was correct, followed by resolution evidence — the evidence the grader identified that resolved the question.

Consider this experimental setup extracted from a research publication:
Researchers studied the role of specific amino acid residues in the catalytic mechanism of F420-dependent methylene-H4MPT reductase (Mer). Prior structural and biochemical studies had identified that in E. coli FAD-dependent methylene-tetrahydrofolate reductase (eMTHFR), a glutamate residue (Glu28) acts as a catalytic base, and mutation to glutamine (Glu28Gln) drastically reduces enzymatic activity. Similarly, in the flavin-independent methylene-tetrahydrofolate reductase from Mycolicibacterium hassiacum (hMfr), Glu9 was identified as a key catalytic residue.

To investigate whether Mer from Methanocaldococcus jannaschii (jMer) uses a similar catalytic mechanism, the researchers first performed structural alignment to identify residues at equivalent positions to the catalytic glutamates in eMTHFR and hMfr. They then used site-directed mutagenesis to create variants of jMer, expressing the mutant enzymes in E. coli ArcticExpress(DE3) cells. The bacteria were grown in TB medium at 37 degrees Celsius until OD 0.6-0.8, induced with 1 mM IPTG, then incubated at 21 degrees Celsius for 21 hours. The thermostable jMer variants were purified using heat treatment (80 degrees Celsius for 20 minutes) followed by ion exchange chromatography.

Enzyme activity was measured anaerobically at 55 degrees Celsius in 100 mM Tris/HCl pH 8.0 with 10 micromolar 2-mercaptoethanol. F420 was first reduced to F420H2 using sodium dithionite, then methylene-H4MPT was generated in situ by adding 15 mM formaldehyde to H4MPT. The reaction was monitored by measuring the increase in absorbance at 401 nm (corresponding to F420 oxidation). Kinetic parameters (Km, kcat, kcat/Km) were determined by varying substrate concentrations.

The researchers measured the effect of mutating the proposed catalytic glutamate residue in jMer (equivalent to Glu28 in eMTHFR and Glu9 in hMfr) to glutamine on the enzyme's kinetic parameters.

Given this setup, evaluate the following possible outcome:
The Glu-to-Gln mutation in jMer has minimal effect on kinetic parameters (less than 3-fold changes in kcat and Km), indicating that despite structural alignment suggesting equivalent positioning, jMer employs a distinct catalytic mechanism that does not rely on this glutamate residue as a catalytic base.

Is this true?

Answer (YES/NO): NO